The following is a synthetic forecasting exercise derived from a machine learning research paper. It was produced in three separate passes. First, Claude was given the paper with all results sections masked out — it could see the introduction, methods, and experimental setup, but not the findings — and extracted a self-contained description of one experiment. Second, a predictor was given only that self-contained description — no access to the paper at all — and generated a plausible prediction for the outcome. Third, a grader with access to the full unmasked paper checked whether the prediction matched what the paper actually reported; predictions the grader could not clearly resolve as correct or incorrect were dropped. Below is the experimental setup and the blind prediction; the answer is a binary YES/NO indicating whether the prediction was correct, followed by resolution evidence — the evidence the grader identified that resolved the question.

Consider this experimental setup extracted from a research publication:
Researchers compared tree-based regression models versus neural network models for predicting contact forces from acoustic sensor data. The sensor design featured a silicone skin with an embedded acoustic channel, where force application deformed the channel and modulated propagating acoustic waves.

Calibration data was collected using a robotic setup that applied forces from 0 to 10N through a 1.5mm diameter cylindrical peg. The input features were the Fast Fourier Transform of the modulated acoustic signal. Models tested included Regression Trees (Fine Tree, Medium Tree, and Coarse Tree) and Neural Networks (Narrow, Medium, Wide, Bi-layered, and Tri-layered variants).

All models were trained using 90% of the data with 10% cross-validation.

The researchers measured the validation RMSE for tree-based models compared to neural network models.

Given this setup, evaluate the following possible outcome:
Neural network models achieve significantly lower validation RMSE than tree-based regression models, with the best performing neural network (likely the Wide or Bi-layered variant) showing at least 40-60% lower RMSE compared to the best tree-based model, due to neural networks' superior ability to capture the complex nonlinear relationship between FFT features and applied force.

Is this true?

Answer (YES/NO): NO